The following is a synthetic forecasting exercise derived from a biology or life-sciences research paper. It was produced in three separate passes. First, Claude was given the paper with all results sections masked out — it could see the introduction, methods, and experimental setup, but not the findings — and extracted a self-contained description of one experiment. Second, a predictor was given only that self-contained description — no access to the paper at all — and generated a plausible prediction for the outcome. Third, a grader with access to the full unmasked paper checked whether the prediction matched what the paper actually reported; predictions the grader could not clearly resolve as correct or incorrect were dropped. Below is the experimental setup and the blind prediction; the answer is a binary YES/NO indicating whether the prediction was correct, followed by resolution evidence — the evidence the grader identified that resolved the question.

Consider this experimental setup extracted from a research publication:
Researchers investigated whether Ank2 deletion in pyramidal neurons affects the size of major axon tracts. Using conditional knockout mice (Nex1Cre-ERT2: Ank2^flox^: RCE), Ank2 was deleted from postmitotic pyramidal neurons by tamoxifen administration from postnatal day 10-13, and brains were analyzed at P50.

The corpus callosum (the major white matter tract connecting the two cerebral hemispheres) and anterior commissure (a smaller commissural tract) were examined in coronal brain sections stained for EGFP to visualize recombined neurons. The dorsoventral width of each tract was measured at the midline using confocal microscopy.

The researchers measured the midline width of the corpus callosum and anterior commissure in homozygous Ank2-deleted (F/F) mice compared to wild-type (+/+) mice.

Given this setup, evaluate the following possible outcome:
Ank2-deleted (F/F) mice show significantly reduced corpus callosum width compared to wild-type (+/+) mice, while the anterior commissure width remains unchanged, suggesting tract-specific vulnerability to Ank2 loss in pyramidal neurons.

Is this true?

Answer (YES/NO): NO